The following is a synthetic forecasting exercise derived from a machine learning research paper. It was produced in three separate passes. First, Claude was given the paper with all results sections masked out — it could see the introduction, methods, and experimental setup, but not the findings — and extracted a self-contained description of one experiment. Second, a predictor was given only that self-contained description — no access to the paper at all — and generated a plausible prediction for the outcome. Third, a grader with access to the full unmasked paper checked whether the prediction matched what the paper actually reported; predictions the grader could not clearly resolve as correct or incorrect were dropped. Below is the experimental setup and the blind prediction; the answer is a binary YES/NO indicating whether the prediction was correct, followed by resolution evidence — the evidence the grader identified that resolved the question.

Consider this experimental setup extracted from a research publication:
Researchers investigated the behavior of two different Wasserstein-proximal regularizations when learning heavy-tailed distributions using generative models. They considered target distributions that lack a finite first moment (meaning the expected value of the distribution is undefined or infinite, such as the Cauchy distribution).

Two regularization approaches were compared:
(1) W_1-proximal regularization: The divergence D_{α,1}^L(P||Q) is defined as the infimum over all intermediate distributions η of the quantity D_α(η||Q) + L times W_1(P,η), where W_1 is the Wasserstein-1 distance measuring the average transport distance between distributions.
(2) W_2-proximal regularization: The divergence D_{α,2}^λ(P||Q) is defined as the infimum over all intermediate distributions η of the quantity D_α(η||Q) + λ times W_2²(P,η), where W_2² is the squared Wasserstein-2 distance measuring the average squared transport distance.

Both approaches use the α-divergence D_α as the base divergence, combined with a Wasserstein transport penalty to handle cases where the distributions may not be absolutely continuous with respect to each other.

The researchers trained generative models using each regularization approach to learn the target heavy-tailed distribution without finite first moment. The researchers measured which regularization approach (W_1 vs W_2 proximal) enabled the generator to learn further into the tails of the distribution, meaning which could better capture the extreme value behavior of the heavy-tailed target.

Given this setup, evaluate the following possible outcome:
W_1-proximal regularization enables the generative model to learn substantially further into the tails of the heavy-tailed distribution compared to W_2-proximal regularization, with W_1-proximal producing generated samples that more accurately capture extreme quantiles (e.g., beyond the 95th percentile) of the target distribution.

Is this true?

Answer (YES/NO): YES